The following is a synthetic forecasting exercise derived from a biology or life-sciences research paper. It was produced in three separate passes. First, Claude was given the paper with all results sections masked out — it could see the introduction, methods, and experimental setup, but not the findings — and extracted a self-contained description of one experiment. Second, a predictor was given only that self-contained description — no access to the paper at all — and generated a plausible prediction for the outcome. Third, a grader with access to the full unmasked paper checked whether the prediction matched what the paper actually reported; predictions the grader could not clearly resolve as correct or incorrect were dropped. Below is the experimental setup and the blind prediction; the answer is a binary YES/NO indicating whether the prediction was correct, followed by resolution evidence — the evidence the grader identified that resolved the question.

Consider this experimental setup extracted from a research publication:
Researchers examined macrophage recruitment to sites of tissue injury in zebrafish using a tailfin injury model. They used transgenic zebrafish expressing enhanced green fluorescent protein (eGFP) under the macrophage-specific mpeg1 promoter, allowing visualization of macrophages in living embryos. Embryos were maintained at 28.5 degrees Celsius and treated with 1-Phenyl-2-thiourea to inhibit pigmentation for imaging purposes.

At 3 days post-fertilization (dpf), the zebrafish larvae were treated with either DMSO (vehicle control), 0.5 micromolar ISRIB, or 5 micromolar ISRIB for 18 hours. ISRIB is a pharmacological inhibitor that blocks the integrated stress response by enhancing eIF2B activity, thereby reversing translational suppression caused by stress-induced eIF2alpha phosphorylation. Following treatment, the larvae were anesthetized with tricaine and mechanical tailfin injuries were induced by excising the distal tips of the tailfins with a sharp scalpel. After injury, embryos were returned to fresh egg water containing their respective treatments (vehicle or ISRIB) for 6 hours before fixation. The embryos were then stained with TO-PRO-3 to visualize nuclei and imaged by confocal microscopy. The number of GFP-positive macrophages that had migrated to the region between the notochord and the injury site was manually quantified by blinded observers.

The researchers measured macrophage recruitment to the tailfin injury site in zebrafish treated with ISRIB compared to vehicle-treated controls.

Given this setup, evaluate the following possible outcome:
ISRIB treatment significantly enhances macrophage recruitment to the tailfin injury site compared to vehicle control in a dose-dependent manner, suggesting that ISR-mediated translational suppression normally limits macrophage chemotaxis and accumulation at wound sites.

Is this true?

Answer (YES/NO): NO